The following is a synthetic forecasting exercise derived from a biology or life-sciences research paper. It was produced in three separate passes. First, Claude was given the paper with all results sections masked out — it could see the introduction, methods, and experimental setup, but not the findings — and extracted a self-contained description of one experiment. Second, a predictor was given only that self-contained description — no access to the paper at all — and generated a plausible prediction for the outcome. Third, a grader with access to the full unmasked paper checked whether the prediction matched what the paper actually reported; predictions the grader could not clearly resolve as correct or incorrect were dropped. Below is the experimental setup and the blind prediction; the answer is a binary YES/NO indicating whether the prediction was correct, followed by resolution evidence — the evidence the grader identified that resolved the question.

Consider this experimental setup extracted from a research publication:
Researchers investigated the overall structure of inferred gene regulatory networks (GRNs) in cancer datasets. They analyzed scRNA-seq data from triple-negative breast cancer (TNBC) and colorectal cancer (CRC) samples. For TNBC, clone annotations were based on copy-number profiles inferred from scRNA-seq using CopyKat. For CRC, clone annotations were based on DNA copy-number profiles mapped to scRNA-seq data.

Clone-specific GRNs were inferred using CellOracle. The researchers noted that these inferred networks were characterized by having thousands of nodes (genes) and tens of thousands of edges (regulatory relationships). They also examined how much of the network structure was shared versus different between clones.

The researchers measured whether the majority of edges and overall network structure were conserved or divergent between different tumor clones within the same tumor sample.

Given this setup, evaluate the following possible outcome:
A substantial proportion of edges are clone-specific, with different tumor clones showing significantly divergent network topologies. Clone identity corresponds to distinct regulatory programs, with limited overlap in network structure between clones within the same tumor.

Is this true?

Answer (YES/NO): NO